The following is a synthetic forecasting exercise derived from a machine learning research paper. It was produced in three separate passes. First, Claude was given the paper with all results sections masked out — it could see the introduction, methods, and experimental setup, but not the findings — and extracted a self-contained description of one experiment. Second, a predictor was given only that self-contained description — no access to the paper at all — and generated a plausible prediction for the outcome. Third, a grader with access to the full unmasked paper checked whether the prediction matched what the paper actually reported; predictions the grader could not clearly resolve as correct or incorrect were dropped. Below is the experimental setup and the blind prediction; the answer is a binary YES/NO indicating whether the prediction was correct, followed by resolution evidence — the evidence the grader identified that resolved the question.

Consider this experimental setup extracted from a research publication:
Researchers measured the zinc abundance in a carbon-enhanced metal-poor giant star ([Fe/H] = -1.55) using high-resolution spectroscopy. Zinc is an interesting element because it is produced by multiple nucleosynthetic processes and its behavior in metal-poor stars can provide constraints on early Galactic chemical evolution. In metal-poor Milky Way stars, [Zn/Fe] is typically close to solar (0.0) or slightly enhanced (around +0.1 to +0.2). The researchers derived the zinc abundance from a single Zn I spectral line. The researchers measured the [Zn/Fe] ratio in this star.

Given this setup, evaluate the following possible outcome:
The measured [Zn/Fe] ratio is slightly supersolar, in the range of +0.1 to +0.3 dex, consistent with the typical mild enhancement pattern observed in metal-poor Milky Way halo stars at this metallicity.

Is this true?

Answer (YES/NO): NO